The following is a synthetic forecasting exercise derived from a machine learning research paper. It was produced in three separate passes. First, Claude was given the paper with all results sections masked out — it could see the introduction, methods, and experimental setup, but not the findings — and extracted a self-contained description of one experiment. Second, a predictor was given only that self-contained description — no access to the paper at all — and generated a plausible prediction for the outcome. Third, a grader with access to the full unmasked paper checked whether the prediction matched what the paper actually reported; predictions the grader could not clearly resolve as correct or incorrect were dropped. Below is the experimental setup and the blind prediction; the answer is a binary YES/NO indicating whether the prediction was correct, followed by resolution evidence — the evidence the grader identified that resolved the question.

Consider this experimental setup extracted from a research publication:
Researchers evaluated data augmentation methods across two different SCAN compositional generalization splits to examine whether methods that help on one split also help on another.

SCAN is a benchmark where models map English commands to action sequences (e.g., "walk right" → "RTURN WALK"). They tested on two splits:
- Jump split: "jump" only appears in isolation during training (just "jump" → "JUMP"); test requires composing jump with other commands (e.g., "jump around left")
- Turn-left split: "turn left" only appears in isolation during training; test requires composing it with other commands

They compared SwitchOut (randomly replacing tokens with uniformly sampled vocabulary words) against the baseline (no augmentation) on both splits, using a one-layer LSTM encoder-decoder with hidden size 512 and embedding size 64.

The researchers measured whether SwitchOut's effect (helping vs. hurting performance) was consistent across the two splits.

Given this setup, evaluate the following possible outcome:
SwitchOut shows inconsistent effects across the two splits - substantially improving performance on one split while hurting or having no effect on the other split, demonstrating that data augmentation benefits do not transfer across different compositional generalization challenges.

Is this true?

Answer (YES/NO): NO